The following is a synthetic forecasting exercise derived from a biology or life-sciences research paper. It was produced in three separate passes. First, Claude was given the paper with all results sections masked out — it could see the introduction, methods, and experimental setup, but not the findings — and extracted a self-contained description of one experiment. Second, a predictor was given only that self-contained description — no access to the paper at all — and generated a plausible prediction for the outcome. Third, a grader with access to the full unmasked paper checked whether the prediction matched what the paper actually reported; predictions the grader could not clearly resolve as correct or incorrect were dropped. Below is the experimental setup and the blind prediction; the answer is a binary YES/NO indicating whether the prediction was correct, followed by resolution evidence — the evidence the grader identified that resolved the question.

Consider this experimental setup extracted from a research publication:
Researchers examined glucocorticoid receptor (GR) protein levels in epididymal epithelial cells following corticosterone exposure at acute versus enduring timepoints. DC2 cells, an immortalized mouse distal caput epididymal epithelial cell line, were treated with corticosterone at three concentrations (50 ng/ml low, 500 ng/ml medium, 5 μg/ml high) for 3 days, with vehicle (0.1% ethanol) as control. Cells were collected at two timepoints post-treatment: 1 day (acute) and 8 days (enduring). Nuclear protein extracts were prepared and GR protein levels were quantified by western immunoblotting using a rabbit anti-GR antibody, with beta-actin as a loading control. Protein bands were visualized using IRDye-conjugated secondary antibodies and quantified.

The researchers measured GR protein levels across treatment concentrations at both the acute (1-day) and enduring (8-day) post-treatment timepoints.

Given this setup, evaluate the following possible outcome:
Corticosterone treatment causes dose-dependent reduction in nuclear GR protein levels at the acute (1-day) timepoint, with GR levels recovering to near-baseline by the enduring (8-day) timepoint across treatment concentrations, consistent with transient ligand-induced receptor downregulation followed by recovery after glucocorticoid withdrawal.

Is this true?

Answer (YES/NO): NO